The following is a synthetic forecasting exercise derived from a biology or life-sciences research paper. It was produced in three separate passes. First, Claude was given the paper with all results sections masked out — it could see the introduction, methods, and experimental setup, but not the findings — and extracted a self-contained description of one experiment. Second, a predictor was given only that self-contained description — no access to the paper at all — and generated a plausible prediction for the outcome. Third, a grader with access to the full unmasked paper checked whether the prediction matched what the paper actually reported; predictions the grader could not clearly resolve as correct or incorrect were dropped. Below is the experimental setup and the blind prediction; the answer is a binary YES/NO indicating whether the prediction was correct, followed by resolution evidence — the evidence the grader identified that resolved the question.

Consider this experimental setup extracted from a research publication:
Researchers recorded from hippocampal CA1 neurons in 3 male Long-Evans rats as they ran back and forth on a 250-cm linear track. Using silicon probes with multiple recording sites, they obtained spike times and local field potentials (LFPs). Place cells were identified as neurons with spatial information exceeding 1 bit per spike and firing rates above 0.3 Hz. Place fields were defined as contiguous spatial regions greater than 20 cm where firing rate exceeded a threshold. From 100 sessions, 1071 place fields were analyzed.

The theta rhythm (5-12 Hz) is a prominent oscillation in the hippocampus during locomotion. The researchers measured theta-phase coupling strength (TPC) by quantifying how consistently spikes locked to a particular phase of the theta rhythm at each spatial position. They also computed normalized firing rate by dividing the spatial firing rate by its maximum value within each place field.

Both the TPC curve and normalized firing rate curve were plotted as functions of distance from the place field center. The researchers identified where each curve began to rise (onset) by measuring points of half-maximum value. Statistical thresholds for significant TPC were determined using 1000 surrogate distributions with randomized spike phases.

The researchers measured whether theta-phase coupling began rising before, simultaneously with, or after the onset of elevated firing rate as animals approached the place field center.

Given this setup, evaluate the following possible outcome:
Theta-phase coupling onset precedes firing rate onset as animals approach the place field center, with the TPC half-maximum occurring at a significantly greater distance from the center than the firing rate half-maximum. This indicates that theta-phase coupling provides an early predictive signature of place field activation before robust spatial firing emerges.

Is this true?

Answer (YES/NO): YES